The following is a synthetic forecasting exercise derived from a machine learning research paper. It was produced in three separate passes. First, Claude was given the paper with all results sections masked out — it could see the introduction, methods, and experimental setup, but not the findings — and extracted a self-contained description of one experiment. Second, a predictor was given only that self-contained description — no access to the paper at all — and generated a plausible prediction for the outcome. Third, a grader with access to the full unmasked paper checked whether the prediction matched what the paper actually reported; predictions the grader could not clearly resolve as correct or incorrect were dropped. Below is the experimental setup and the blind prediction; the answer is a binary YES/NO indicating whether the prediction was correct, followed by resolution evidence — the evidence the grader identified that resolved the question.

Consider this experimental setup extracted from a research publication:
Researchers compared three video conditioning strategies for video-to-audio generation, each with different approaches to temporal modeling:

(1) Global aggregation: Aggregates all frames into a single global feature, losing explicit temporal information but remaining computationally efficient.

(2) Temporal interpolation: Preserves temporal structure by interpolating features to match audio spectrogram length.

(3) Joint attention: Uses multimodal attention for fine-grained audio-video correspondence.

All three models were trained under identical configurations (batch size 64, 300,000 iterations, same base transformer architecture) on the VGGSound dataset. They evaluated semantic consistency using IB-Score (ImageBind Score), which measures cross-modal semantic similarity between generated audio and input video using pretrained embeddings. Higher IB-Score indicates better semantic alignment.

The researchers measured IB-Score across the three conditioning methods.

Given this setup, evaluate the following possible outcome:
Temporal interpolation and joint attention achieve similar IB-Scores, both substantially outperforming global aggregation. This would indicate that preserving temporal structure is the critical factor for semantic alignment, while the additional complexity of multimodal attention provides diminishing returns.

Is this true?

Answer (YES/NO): NO